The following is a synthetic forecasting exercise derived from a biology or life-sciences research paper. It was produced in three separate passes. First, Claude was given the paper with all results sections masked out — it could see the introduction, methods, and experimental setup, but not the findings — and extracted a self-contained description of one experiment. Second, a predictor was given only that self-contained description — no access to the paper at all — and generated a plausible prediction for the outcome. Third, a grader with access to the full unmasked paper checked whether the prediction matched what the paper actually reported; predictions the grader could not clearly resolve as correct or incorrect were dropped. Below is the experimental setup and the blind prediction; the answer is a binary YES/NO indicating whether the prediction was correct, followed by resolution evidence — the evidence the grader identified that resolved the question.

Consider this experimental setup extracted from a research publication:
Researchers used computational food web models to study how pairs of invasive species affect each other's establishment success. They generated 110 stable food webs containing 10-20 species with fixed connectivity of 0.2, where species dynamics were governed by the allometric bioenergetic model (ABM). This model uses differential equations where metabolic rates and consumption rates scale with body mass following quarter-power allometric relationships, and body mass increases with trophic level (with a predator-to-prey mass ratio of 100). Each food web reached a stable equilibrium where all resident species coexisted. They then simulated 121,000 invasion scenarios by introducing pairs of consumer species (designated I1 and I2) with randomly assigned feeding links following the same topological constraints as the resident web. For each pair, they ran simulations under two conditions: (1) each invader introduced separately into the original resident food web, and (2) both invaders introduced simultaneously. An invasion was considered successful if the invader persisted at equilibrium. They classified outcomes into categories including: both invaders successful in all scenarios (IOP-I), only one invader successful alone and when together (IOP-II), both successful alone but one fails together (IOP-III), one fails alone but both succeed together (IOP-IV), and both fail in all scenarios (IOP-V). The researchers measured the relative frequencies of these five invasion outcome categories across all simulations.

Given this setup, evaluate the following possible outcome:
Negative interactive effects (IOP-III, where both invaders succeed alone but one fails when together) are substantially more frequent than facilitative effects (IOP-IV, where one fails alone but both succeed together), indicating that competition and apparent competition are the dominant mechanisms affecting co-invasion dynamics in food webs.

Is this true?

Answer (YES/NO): NO